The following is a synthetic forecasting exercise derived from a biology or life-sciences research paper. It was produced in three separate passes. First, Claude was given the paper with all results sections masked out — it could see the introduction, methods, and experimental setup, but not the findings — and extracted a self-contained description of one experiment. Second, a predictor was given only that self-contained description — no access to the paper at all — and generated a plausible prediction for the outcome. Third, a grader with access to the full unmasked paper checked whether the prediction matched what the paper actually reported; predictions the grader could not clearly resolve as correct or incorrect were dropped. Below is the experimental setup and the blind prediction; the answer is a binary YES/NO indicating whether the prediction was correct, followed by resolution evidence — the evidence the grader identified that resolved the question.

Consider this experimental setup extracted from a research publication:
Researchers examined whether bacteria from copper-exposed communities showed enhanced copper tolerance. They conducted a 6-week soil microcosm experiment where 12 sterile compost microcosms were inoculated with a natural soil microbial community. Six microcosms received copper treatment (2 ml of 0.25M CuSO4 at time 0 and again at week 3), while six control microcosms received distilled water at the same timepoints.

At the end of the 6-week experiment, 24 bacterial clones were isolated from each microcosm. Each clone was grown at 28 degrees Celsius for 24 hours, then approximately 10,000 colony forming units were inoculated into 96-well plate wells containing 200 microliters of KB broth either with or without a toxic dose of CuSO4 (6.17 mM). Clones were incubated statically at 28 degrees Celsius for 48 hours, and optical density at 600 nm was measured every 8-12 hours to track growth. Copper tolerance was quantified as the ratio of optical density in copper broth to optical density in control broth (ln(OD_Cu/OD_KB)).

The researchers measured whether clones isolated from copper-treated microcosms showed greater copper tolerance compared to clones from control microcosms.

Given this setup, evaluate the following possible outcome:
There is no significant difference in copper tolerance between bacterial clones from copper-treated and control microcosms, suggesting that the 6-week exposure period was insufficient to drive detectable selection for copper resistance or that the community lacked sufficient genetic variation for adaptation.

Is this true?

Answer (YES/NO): NO